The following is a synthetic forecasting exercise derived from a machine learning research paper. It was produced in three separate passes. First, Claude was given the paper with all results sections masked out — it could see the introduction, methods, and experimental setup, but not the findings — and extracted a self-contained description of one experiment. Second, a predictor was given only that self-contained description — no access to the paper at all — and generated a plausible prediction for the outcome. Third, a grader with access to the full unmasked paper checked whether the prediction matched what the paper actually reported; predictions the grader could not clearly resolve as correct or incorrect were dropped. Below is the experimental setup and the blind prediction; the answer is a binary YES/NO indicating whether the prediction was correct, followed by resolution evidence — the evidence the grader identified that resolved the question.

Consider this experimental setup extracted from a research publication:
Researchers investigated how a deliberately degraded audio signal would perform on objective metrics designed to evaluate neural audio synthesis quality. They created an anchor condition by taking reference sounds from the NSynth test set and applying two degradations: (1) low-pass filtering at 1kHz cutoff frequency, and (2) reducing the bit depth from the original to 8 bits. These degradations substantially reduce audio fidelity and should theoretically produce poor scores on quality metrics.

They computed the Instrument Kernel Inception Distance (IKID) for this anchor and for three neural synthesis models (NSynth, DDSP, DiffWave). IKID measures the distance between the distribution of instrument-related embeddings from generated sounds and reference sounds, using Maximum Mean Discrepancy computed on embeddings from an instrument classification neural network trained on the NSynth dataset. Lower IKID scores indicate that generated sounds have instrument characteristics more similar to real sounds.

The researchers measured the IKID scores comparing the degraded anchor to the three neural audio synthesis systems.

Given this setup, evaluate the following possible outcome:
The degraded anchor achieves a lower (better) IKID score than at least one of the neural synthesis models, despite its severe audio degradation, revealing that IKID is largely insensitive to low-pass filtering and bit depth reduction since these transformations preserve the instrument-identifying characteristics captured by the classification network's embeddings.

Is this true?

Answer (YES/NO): YES